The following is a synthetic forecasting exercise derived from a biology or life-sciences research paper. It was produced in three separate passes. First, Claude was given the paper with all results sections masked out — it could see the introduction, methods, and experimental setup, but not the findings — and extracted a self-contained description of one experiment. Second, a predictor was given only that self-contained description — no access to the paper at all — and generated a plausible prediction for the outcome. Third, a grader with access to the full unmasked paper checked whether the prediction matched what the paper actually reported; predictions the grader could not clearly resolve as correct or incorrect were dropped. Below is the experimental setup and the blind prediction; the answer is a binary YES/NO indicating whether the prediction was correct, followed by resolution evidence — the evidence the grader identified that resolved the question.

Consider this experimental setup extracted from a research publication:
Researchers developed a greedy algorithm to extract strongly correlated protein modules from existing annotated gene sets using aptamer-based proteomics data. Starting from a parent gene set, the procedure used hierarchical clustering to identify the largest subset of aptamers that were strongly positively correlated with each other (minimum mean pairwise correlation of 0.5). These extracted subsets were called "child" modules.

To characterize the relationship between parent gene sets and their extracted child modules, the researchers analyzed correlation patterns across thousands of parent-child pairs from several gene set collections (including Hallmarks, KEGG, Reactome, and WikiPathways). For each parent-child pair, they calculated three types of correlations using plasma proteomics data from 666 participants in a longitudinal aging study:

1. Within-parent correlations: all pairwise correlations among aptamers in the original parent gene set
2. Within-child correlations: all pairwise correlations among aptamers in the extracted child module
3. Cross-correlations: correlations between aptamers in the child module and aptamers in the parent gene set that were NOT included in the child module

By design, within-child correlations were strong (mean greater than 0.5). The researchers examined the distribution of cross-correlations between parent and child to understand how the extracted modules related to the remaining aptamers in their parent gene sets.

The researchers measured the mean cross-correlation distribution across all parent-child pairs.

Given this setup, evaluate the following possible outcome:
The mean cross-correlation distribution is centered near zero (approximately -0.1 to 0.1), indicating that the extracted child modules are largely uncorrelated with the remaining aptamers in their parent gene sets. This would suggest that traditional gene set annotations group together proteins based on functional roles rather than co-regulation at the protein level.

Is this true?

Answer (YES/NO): NO